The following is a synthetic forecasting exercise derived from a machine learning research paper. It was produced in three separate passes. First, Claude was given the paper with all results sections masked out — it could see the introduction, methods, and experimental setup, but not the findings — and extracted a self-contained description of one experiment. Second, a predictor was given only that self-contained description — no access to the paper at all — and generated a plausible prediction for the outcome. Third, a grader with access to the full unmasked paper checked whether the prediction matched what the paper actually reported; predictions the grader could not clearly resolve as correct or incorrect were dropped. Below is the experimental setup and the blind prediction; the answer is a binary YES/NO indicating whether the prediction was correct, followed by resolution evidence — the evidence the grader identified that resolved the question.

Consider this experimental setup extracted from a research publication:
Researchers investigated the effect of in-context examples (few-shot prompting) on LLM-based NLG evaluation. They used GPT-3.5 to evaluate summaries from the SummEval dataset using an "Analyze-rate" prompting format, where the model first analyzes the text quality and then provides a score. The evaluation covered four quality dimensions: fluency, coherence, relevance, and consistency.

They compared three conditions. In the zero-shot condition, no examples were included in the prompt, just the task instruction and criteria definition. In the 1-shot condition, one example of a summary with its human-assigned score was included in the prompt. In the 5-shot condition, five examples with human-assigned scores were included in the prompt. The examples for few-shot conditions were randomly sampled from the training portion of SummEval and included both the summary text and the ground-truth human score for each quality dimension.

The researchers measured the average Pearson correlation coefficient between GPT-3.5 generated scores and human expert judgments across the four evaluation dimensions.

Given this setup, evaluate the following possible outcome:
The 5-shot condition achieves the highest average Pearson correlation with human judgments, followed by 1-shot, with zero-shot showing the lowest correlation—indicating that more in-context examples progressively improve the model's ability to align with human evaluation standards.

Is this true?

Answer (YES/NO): NO